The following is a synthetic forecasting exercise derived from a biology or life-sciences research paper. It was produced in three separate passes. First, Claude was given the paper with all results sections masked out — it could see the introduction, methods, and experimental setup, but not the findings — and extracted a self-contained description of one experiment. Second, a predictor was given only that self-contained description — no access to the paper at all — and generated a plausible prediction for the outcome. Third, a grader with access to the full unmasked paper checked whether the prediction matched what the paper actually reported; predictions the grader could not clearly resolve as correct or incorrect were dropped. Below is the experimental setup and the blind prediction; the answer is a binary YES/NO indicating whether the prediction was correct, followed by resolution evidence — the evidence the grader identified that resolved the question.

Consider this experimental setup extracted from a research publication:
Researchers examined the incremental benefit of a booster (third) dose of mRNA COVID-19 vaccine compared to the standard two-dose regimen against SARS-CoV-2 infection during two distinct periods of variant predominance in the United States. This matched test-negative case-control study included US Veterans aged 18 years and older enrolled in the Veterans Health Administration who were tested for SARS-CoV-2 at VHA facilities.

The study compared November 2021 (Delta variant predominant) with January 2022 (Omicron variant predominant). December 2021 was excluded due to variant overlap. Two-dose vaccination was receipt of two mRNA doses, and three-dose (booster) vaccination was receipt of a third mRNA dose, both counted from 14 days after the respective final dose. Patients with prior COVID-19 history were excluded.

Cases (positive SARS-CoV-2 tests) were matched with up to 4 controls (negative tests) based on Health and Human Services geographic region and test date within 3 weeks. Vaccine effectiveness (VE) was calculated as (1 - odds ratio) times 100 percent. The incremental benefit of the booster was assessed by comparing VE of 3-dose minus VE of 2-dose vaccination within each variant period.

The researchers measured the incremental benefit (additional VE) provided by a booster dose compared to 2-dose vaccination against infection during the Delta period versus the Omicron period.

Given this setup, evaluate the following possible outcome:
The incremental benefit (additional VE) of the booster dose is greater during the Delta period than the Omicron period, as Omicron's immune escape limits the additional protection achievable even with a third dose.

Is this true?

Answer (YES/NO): NO